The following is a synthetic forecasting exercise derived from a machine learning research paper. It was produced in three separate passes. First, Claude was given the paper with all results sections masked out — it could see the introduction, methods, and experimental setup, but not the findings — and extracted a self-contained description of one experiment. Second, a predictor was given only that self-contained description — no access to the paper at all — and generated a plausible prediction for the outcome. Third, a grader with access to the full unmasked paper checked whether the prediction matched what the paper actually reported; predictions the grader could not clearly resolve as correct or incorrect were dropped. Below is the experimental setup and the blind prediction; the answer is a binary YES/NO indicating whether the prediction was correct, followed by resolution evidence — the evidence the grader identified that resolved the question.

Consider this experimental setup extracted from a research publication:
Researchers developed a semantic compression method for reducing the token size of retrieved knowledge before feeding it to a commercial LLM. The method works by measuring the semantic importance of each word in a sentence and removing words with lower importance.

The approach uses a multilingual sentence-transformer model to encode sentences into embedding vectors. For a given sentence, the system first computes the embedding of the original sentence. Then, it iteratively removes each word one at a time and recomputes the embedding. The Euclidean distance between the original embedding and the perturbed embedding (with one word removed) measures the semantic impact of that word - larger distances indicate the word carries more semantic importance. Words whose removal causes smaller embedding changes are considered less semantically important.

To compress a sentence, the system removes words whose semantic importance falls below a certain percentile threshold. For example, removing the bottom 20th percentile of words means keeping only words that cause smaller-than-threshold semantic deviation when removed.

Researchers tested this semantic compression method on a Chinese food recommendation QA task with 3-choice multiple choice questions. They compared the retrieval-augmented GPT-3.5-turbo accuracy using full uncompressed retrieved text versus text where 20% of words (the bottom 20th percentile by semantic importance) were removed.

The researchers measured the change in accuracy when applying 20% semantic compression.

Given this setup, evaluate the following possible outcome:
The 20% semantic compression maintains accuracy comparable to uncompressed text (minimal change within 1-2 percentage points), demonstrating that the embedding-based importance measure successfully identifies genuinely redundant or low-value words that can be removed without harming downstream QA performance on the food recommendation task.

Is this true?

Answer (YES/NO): YES